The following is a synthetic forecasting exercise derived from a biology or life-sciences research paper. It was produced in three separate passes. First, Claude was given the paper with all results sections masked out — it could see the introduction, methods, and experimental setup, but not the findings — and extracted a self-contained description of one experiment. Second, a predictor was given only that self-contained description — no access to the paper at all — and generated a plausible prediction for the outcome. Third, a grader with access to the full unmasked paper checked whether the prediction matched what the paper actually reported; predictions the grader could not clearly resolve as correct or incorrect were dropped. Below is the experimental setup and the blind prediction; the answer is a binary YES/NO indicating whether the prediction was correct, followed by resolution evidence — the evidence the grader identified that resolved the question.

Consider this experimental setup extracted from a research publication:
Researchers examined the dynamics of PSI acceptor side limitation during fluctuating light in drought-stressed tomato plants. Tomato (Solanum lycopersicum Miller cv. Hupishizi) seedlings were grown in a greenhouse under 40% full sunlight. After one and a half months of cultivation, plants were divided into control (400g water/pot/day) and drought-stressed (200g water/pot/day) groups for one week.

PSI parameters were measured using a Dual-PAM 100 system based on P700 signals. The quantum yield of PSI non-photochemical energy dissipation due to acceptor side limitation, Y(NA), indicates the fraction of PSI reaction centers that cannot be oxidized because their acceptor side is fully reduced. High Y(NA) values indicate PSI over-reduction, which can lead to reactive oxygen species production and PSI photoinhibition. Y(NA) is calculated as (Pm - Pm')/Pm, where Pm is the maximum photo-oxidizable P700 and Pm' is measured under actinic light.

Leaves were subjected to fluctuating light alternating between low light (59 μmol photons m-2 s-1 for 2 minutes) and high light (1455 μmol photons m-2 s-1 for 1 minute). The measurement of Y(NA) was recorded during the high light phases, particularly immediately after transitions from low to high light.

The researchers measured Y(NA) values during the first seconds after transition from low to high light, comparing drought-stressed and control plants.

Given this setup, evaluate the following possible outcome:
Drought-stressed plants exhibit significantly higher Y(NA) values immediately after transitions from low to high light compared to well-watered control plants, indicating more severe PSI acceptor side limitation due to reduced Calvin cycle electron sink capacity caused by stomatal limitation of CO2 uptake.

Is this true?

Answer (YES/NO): YES